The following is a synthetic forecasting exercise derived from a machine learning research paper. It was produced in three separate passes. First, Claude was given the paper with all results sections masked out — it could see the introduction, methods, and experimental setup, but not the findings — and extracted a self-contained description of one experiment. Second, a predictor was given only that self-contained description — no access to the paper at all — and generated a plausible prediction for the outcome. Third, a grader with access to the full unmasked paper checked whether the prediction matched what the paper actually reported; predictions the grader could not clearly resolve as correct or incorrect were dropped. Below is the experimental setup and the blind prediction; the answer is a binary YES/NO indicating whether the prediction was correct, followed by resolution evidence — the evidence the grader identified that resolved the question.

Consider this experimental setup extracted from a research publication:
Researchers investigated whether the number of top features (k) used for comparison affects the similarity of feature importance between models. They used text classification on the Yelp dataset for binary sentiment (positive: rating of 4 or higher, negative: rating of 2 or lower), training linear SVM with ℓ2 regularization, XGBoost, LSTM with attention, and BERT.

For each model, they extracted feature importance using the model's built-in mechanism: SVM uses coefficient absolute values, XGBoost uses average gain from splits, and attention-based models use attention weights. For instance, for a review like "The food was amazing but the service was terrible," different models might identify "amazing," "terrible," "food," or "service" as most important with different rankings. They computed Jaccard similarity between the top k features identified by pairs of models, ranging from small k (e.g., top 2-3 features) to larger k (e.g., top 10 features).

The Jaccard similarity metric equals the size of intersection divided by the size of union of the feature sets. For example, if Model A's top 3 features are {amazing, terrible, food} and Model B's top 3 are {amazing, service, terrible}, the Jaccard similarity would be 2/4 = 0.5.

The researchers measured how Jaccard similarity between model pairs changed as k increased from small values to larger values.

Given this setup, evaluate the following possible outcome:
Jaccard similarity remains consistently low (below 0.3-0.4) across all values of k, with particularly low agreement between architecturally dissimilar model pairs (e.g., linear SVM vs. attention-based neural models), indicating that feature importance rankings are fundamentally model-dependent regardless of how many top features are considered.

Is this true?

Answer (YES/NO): NO